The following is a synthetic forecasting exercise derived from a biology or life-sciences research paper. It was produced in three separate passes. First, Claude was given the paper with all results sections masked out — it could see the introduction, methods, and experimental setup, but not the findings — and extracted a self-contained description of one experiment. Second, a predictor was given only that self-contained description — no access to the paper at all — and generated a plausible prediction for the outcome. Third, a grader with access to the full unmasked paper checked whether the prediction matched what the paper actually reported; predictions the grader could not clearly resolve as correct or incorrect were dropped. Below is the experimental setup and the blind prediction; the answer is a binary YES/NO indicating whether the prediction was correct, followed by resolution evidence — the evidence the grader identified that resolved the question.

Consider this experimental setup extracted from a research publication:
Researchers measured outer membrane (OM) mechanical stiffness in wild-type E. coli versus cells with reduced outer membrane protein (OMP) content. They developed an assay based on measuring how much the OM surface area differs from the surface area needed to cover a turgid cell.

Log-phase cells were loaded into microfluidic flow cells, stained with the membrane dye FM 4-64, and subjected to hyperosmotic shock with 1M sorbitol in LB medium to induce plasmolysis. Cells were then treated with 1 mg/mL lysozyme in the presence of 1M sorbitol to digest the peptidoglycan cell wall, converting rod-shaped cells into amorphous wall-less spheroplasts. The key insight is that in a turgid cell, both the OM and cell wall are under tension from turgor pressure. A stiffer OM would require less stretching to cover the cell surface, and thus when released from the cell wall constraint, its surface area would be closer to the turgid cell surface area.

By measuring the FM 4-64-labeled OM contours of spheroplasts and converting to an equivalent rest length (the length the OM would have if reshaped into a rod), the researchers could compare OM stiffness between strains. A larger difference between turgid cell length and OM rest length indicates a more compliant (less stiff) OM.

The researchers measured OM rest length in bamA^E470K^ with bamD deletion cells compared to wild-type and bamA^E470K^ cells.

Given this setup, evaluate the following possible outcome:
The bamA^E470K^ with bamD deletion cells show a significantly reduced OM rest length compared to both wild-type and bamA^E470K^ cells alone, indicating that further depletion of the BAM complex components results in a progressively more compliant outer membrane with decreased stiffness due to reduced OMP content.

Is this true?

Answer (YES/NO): NO